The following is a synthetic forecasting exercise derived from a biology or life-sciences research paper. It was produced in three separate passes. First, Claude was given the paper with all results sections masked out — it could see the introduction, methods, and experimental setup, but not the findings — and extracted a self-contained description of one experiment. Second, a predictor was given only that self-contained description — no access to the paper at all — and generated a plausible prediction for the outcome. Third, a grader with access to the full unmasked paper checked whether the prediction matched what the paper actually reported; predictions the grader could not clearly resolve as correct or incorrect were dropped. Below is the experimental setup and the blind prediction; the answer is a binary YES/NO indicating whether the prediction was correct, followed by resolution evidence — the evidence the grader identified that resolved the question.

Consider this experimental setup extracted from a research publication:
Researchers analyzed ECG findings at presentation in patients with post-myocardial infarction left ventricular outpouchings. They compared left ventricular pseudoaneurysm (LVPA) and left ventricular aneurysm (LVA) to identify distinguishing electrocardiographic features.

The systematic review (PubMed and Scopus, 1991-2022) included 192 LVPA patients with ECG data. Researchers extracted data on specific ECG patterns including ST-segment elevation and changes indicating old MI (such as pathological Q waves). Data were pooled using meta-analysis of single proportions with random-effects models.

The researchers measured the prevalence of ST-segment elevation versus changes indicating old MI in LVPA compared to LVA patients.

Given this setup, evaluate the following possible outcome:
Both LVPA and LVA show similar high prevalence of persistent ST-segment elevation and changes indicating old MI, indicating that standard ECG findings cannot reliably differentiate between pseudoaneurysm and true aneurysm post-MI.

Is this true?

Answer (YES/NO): NO